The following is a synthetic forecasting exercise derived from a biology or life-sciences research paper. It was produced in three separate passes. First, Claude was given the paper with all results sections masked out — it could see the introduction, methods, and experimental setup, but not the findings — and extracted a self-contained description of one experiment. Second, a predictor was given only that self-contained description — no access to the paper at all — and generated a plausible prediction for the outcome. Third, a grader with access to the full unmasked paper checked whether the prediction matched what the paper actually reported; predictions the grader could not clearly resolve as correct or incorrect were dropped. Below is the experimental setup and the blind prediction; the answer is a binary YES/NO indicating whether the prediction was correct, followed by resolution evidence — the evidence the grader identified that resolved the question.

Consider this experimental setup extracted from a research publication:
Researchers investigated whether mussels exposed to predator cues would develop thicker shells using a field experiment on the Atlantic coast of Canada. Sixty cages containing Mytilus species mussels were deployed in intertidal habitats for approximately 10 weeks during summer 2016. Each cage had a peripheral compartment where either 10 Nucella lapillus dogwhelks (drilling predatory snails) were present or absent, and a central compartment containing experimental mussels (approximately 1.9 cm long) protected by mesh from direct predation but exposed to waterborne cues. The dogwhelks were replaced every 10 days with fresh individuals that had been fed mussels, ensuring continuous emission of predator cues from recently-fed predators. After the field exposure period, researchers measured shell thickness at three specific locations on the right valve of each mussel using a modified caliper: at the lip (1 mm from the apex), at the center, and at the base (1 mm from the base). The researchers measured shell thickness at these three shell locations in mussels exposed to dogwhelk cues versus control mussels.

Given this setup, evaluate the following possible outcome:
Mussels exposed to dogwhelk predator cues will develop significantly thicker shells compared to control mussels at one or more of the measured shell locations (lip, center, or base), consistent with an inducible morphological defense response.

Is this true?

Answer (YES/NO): YES